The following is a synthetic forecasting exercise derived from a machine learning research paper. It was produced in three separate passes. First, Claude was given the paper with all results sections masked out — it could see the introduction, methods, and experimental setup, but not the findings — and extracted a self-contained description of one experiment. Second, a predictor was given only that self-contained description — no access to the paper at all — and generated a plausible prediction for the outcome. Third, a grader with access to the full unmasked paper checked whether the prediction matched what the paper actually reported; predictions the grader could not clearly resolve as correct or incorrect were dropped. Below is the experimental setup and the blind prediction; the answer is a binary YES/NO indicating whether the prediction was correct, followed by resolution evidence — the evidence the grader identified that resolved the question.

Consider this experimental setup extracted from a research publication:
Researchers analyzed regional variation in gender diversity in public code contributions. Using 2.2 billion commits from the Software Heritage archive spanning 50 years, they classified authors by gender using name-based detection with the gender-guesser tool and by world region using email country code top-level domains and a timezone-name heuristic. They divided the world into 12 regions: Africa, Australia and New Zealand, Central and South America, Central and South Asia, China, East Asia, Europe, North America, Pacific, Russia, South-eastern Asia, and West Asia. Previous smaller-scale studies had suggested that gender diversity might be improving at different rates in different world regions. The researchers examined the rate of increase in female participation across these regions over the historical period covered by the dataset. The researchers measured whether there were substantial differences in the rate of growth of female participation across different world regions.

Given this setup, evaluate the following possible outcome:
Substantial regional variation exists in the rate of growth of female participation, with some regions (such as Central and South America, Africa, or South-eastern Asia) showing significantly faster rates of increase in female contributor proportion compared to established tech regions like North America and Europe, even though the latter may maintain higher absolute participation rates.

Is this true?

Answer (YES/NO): NO